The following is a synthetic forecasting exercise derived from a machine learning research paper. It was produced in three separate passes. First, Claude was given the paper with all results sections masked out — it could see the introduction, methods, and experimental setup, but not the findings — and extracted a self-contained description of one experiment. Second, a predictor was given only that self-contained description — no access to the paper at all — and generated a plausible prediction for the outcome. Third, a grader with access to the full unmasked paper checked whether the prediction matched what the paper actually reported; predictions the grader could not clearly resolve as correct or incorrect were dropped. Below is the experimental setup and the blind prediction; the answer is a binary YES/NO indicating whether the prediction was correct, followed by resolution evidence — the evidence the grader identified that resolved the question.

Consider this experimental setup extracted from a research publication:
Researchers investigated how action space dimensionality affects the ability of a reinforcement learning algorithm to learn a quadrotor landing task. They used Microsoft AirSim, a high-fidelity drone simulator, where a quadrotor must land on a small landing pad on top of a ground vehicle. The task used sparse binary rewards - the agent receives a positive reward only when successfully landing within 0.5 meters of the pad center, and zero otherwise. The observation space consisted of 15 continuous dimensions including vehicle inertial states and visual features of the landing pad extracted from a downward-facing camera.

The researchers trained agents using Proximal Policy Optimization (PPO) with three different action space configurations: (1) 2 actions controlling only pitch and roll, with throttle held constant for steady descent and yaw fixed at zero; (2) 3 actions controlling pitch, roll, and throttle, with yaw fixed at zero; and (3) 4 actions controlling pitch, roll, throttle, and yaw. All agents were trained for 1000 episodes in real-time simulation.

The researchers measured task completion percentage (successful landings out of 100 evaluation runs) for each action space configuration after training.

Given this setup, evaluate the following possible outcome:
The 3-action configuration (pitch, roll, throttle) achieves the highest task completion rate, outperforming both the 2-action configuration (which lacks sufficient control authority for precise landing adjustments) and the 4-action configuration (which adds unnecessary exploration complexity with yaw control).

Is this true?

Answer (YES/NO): NO